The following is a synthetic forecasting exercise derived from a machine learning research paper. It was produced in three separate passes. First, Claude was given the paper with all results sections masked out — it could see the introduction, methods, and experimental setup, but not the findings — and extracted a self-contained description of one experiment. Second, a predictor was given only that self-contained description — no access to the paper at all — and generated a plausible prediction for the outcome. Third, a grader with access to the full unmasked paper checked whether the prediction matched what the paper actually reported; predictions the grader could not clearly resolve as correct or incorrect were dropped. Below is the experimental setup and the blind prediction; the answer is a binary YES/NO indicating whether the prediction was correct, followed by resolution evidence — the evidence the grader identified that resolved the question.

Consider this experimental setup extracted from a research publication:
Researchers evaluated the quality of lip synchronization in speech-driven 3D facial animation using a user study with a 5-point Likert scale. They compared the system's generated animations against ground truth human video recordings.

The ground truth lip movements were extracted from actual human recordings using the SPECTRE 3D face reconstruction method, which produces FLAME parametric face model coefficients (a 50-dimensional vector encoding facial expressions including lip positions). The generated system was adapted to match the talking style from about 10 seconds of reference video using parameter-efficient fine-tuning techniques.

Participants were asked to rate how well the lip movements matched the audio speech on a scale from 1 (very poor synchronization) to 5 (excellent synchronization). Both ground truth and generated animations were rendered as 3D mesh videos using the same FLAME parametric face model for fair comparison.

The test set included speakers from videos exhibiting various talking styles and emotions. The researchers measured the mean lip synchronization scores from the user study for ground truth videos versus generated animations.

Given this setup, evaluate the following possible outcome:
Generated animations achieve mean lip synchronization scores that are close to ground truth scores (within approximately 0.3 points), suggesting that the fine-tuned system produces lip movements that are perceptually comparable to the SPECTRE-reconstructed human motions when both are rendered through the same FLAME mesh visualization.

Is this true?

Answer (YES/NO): YES